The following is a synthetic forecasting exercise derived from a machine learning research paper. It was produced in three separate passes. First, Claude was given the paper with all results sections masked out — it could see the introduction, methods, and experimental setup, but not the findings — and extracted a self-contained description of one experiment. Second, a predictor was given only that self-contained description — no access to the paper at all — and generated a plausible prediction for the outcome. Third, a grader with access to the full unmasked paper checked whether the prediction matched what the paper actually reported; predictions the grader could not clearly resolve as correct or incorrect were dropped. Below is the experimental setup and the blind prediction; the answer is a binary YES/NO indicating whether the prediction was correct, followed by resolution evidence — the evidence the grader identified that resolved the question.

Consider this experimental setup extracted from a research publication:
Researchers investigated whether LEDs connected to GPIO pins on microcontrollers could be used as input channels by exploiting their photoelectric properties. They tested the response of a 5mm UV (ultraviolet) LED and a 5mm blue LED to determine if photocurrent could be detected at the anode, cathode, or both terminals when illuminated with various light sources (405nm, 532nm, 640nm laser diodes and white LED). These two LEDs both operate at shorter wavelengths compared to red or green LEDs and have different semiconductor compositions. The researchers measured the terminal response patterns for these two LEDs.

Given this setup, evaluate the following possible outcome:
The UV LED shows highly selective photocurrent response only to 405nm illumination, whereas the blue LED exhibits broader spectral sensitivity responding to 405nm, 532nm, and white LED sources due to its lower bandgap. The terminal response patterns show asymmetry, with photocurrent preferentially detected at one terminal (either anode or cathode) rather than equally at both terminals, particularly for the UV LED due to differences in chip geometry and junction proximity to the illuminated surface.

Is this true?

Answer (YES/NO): NO